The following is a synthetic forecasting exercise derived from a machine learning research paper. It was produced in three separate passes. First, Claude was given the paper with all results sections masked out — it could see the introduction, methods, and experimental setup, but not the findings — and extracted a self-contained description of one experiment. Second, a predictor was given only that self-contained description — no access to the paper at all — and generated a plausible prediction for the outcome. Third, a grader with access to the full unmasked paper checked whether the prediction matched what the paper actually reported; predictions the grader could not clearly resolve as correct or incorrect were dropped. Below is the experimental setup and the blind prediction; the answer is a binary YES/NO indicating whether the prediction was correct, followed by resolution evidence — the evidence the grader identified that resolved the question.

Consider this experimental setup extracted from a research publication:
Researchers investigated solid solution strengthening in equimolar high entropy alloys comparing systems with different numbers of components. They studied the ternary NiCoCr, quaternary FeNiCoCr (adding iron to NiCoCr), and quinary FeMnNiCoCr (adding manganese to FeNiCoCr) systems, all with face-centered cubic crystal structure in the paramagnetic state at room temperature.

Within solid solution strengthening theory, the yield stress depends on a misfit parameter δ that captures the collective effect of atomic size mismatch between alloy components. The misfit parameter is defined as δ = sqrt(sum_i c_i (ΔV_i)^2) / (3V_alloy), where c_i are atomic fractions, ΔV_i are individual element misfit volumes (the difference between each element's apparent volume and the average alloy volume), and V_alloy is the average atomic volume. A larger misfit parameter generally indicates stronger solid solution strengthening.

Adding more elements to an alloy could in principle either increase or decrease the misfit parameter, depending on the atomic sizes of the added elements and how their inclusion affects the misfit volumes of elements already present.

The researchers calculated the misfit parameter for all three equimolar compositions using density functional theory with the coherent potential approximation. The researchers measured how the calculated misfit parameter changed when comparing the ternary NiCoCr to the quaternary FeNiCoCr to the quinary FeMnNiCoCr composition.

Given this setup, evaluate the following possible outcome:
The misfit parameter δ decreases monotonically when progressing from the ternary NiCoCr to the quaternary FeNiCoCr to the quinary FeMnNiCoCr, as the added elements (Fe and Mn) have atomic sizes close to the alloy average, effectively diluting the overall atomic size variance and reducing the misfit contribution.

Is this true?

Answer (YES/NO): NO